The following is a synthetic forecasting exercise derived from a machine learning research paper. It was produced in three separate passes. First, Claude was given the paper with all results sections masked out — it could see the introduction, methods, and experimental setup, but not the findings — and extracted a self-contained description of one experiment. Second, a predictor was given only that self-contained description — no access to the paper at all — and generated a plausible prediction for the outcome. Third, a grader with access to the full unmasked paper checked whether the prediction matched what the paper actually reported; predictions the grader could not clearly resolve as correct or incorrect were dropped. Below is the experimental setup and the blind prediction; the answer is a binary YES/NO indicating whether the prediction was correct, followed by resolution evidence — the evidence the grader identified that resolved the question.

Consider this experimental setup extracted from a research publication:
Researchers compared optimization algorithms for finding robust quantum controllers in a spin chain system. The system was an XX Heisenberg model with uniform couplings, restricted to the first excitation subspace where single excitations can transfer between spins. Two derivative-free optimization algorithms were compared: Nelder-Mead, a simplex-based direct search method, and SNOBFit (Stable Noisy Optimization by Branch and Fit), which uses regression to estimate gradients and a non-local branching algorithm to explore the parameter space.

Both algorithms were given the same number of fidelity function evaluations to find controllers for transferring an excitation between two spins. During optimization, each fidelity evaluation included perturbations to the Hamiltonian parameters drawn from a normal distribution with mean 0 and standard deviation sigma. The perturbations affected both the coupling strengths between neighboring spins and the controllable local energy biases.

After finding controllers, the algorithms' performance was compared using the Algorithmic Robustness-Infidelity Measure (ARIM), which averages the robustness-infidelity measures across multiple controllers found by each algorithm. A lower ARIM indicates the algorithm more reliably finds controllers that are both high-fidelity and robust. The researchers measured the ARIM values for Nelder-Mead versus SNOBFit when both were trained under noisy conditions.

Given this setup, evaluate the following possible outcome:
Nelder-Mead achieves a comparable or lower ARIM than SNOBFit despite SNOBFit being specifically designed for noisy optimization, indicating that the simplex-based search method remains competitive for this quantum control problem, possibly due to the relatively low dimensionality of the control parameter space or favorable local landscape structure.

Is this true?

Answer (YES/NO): YES